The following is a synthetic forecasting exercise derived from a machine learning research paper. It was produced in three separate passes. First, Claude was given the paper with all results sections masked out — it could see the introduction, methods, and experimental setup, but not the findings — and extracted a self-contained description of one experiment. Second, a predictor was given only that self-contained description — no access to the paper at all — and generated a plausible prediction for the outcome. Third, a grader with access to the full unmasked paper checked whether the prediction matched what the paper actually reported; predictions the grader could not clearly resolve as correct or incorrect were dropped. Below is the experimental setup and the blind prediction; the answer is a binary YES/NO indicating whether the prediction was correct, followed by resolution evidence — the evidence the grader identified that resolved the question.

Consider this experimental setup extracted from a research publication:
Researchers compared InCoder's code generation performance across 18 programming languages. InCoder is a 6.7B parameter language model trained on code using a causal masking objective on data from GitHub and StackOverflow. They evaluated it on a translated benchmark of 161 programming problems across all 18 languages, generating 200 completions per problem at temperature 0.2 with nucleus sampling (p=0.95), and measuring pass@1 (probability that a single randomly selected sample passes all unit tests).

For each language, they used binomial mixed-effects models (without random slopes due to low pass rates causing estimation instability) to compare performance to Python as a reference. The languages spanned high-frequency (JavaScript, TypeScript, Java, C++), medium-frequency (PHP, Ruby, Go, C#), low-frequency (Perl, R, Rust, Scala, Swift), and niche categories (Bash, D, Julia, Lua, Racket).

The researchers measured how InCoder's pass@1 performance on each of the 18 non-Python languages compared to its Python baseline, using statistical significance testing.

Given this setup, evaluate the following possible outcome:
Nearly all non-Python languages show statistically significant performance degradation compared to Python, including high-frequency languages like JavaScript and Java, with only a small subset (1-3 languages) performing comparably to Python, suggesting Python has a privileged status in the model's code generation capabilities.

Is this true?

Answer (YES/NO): NO